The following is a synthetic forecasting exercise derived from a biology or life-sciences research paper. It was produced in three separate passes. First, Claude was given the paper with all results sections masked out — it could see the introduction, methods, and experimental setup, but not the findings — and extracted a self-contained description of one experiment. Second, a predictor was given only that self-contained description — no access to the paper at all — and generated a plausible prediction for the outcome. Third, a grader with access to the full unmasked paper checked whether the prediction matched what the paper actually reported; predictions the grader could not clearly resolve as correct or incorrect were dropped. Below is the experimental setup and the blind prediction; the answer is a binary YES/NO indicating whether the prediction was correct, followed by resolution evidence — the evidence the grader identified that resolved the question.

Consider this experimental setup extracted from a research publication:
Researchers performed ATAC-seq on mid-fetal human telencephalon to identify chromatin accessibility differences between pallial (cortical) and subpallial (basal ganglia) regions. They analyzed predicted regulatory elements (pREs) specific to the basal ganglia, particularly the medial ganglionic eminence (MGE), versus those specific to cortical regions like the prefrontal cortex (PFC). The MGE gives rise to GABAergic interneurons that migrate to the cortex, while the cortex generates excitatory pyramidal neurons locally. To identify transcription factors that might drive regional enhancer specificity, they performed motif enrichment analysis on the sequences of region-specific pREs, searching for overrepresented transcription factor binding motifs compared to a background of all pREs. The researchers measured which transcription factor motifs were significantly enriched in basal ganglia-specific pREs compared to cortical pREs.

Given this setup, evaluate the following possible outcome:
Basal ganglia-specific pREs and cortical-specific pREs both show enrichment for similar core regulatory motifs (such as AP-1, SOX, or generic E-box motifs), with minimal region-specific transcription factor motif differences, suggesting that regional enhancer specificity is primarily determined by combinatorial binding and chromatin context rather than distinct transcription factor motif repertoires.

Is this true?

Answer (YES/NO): NO